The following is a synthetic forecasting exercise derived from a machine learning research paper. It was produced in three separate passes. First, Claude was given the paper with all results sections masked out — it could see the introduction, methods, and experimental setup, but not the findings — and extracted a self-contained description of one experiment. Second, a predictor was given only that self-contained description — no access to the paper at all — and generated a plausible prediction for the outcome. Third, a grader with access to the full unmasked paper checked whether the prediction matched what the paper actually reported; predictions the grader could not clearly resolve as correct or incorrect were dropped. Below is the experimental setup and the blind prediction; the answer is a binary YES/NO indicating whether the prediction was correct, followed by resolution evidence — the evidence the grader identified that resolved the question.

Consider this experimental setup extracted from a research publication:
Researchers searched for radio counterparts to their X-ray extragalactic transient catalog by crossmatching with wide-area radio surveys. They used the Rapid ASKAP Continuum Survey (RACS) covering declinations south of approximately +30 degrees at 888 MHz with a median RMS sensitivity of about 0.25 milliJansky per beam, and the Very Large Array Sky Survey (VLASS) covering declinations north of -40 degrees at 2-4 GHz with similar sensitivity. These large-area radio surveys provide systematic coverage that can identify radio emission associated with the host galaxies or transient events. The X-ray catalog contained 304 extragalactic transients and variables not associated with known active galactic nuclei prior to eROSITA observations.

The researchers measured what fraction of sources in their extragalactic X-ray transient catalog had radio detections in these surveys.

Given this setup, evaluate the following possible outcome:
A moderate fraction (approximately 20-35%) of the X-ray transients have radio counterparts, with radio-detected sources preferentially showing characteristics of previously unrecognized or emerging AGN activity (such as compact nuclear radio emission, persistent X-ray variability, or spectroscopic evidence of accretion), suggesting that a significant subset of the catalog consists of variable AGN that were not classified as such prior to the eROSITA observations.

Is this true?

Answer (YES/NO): NO